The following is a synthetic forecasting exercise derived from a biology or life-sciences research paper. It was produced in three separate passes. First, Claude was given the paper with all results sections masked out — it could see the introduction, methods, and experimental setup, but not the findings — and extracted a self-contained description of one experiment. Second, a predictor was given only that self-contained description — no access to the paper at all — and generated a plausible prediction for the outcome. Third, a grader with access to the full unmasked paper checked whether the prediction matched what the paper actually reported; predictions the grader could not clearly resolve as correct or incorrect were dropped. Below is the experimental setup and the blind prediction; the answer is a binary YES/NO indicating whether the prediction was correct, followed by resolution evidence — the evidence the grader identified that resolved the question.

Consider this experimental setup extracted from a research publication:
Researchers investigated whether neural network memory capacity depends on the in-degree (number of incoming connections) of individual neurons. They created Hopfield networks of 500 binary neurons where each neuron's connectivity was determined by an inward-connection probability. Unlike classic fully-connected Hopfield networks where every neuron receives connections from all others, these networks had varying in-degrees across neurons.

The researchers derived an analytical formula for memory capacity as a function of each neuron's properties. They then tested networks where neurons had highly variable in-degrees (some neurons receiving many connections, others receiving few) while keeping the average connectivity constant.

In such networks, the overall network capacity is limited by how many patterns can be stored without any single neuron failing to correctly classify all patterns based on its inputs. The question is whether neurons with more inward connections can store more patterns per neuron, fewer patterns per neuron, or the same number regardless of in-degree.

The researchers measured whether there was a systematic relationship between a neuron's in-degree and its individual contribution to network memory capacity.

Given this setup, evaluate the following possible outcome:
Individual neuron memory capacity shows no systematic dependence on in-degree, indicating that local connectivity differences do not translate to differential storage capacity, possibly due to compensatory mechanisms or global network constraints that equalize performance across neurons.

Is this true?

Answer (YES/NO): NO